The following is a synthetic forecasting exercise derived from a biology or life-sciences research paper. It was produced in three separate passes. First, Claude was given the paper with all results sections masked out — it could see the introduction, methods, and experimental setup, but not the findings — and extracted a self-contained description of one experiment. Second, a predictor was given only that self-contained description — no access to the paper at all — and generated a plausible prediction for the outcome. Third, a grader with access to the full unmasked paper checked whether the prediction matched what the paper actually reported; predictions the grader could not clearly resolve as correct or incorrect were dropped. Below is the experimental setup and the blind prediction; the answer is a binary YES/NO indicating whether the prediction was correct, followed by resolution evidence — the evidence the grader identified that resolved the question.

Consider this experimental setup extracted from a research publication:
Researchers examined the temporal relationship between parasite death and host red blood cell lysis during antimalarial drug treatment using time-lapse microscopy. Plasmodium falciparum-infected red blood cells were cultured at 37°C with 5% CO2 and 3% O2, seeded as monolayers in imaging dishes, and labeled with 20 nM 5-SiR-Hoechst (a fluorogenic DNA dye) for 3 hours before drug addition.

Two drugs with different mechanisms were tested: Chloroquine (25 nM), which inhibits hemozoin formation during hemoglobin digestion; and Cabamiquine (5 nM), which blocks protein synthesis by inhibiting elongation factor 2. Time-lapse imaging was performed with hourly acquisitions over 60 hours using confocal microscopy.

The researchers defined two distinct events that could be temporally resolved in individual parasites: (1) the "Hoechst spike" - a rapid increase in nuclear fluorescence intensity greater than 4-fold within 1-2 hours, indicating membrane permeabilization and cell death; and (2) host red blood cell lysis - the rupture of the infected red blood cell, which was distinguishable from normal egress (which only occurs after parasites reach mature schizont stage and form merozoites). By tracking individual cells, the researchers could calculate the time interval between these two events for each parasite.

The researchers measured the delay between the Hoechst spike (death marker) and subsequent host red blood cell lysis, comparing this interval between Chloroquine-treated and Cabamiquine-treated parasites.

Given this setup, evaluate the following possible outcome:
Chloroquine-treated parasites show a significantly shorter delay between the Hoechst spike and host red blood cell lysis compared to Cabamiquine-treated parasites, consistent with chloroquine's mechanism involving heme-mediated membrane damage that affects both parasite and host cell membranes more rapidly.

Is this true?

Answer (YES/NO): NO